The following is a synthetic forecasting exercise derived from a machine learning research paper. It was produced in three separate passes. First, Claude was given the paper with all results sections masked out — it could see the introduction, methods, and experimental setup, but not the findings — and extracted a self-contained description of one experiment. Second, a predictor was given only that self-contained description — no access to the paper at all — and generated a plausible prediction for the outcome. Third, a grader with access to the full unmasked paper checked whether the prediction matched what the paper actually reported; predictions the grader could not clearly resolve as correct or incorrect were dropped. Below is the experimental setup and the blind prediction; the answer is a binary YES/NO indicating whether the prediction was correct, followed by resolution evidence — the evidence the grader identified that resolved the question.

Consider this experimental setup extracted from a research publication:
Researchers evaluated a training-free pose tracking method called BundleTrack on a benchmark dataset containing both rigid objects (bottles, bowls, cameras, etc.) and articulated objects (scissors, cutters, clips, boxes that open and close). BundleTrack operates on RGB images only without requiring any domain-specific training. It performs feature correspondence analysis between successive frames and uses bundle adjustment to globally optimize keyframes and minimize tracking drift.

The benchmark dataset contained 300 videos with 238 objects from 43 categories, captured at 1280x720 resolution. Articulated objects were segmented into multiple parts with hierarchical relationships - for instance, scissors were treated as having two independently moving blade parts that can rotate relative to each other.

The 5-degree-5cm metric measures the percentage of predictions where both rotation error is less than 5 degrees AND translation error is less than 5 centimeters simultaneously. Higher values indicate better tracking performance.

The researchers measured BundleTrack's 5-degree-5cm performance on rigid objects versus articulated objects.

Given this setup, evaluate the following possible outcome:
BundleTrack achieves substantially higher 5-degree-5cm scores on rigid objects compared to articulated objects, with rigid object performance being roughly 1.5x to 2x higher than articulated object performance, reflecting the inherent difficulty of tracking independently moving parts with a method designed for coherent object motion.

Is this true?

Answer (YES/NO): NO